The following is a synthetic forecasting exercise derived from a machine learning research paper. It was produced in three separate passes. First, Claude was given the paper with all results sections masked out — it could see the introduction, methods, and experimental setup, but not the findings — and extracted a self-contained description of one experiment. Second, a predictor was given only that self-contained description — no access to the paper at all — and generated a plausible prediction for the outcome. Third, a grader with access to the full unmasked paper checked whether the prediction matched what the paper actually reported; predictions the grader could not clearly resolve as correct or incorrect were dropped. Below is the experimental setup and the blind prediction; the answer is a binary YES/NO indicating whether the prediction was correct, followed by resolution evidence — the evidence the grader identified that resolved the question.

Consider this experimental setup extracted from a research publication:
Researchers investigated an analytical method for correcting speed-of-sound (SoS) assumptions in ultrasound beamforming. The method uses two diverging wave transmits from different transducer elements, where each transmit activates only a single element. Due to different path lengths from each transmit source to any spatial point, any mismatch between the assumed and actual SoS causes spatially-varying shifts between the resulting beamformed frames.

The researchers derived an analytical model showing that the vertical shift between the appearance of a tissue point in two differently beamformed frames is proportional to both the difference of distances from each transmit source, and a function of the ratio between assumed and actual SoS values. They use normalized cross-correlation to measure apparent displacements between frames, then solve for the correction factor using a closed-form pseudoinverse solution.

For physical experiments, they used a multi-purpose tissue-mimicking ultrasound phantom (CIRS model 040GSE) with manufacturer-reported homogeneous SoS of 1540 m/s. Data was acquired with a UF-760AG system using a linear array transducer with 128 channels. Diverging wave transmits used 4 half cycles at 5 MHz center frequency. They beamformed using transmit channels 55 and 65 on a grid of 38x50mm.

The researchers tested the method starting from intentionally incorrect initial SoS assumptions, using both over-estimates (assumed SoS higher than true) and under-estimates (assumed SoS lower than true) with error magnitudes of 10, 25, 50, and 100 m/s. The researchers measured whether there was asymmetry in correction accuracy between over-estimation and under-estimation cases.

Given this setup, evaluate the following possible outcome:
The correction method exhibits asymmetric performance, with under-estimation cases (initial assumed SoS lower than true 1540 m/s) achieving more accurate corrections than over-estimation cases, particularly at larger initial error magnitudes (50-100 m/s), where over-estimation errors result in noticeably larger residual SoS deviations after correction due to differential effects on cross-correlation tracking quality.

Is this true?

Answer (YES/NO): NO